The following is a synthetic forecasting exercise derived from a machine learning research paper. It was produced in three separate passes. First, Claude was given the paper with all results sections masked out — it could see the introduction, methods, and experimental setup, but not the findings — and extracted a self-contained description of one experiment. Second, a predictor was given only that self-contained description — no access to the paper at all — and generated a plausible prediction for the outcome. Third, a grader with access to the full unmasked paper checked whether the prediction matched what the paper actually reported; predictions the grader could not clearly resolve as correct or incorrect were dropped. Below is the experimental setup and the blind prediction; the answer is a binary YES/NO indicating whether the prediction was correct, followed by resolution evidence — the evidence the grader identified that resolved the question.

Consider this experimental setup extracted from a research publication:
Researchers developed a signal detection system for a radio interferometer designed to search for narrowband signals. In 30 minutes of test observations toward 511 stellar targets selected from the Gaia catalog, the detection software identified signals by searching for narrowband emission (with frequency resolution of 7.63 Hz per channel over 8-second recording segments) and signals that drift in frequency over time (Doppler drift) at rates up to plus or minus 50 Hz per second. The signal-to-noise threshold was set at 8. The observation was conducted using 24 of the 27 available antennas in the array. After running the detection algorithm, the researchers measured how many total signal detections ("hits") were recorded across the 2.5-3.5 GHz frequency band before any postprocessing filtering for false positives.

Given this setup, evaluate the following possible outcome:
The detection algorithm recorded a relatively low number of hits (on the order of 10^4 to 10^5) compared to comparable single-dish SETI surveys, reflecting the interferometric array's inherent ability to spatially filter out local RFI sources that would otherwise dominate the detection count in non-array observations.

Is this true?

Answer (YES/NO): YES